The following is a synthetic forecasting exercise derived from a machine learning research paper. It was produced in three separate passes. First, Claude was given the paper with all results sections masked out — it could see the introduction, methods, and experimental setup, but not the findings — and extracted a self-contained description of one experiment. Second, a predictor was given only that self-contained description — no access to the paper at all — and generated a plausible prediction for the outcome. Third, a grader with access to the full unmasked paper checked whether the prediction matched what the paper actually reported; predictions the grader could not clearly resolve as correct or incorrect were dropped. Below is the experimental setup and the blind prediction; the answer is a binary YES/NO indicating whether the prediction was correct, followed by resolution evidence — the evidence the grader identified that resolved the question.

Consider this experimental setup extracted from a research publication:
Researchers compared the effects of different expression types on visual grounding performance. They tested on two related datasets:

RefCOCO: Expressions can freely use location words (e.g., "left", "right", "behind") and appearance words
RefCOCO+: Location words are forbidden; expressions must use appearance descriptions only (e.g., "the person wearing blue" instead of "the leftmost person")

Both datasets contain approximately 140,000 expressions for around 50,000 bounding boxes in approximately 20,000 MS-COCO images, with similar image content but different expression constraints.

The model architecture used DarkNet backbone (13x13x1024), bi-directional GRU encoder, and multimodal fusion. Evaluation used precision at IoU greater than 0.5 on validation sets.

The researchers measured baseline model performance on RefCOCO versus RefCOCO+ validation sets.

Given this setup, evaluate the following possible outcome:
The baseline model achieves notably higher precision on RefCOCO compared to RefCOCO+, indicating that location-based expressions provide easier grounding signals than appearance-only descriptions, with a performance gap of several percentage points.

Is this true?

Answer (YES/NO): YES